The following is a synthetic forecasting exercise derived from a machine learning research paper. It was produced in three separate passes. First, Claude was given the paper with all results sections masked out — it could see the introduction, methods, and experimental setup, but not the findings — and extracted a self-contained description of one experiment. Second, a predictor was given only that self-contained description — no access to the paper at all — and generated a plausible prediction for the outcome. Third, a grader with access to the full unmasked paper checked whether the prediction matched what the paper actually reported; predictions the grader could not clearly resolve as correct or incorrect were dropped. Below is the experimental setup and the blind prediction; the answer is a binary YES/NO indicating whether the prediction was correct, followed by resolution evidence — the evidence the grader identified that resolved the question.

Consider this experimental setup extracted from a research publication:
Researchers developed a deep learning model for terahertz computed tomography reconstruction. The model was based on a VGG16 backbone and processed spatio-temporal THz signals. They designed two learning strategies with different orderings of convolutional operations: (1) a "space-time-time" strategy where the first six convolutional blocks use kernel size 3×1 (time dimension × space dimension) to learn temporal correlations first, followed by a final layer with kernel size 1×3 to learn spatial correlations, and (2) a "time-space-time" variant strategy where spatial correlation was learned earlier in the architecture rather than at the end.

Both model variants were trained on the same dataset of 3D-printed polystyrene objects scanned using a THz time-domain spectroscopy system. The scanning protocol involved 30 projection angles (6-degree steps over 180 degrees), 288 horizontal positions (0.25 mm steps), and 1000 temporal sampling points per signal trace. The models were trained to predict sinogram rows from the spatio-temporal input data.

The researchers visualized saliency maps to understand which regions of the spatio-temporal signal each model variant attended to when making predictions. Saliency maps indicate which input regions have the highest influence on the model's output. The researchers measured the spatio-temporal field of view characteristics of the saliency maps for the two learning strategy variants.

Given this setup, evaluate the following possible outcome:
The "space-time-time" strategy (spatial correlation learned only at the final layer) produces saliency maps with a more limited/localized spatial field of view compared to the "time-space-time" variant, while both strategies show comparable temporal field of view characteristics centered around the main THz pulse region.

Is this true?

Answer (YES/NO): NO